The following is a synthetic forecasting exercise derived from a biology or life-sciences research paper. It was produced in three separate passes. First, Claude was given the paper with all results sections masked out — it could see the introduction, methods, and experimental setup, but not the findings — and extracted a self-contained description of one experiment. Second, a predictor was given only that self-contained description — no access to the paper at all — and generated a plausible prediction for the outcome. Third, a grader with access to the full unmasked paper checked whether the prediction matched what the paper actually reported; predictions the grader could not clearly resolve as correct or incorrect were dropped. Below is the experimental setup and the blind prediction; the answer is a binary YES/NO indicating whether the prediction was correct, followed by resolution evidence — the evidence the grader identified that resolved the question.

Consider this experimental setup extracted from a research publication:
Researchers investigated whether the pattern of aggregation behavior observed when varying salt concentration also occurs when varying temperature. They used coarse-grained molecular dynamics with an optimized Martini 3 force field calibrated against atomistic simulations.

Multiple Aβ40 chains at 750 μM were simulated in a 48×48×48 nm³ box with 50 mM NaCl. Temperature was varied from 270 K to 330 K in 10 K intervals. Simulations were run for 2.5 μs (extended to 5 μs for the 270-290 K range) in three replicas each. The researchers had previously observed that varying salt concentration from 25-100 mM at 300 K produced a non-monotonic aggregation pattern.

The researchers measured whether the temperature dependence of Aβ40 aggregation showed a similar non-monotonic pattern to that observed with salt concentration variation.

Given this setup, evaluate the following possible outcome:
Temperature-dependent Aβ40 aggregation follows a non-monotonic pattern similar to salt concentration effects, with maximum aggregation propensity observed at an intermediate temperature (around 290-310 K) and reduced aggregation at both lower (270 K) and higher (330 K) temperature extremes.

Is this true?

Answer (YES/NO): NO